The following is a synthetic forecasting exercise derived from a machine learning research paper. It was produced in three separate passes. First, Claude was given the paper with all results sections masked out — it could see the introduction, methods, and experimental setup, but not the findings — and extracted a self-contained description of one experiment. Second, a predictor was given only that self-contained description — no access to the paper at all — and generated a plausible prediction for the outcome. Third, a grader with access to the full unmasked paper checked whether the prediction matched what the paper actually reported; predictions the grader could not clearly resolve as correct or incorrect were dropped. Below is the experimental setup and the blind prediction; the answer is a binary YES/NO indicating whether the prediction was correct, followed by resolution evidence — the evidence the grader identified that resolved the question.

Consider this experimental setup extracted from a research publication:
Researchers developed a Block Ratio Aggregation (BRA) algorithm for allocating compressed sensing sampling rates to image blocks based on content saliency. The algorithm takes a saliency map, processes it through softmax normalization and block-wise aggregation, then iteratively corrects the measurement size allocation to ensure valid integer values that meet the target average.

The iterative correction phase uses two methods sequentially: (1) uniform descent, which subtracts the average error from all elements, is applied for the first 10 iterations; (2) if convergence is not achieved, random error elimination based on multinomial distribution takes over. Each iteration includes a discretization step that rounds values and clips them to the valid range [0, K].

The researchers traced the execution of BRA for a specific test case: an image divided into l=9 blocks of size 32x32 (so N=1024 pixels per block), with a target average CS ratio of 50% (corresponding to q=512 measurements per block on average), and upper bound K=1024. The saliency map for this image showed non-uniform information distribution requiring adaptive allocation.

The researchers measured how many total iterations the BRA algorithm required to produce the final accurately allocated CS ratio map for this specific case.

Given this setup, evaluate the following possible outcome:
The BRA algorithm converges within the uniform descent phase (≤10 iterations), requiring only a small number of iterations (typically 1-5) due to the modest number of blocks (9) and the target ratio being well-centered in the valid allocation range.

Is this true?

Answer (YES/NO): NO